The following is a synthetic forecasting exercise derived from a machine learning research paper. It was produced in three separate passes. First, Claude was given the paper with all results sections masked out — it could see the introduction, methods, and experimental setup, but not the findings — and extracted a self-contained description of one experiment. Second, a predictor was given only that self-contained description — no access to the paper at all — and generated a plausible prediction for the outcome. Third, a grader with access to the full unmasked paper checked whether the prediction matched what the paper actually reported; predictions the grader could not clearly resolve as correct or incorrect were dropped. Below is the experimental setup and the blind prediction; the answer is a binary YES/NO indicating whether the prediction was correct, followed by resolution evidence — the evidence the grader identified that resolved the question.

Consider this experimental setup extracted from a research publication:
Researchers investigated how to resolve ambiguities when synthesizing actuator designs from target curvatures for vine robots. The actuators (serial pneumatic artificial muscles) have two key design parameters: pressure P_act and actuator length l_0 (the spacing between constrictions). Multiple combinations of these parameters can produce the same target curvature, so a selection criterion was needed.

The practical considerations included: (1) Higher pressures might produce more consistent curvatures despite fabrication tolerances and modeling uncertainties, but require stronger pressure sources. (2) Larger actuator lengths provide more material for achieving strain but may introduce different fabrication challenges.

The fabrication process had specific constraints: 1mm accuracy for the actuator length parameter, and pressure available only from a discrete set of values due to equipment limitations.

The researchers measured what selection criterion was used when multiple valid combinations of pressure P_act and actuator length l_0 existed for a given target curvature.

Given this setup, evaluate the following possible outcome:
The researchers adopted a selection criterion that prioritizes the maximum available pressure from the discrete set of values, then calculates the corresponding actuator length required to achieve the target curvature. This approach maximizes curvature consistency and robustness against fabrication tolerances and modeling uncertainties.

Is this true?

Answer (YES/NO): YES